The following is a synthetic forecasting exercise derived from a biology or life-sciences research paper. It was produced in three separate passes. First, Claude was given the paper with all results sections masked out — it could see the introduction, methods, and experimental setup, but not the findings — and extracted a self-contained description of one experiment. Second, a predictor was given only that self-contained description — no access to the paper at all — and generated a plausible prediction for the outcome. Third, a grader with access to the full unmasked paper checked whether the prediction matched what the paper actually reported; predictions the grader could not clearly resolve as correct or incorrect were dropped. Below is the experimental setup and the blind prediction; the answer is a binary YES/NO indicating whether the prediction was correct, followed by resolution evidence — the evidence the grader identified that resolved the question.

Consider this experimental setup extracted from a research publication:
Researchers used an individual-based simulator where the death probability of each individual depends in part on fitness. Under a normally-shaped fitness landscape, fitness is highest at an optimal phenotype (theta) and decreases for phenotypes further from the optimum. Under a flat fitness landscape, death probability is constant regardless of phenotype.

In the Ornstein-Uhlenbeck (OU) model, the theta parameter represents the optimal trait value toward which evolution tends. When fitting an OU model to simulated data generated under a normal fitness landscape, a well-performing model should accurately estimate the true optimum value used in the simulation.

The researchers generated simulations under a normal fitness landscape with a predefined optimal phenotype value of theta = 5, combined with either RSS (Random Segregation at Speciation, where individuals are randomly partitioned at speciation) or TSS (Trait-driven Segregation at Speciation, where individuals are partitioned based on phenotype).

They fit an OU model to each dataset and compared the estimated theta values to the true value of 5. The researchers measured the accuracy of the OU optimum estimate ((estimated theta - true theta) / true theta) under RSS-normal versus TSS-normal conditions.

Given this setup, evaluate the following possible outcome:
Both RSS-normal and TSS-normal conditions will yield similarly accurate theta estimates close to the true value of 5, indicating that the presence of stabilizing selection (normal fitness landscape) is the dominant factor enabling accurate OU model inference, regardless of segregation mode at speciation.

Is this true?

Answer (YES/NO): NO